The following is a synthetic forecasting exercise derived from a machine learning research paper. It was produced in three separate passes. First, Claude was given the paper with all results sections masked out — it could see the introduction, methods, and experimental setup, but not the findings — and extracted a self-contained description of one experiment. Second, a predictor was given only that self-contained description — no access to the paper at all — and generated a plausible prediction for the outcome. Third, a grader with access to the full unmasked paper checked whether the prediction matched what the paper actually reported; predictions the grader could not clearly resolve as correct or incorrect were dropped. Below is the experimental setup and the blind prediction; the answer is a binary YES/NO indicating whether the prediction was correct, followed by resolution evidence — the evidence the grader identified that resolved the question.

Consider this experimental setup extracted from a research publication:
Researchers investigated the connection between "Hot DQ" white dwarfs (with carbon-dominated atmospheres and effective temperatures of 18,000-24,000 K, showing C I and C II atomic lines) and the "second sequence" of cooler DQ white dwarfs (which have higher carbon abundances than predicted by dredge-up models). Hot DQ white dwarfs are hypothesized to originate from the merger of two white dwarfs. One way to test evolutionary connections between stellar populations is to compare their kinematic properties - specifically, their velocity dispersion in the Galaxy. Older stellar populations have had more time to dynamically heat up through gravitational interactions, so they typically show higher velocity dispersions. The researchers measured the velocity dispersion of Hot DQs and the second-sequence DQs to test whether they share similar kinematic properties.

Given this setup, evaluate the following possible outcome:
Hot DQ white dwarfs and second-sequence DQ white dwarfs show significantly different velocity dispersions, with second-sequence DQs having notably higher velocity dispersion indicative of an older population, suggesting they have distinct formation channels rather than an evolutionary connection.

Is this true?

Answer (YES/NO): NO